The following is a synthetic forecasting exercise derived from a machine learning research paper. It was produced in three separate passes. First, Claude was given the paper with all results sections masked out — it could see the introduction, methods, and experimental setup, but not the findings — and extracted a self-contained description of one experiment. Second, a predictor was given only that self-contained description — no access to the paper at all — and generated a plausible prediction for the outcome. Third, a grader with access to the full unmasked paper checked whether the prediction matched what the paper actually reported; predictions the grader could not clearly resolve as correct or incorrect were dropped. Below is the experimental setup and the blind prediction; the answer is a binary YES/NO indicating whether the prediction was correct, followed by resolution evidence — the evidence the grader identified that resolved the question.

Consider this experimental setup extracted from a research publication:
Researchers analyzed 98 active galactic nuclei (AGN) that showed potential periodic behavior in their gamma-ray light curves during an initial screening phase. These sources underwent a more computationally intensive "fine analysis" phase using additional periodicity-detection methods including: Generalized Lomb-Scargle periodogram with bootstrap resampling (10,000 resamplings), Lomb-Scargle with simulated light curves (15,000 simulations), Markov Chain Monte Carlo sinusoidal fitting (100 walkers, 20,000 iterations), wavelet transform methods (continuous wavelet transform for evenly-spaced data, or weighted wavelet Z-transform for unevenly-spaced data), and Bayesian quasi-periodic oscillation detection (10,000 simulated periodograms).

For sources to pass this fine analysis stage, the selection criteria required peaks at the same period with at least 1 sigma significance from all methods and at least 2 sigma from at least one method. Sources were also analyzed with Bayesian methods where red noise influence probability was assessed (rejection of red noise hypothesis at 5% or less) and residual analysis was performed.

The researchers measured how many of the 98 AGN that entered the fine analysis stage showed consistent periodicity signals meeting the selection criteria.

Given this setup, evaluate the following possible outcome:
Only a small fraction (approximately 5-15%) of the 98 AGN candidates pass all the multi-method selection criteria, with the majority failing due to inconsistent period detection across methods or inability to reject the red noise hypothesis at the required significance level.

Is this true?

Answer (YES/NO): NO